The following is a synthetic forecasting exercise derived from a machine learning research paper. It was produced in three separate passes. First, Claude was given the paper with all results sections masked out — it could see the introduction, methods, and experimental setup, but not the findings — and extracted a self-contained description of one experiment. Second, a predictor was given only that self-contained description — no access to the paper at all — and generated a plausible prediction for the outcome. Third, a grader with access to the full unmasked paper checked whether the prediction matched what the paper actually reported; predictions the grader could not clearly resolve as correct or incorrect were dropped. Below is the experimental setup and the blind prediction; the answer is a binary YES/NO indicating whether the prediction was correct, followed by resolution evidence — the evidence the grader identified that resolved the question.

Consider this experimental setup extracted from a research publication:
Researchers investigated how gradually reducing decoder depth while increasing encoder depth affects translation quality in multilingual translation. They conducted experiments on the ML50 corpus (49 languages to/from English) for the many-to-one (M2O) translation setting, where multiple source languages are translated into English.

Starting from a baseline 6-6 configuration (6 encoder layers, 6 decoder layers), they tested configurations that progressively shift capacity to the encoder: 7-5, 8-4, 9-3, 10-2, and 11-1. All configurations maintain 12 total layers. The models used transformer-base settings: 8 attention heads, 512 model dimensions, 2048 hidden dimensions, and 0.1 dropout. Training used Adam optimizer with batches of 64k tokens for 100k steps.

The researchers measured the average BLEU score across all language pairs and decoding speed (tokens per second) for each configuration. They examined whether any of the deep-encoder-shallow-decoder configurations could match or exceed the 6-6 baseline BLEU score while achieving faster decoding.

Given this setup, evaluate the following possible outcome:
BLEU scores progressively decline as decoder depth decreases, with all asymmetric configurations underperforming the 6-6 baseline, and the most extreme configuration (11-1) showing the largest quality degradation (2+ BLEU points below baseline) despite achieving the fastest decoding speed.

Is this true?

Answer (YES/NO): NO